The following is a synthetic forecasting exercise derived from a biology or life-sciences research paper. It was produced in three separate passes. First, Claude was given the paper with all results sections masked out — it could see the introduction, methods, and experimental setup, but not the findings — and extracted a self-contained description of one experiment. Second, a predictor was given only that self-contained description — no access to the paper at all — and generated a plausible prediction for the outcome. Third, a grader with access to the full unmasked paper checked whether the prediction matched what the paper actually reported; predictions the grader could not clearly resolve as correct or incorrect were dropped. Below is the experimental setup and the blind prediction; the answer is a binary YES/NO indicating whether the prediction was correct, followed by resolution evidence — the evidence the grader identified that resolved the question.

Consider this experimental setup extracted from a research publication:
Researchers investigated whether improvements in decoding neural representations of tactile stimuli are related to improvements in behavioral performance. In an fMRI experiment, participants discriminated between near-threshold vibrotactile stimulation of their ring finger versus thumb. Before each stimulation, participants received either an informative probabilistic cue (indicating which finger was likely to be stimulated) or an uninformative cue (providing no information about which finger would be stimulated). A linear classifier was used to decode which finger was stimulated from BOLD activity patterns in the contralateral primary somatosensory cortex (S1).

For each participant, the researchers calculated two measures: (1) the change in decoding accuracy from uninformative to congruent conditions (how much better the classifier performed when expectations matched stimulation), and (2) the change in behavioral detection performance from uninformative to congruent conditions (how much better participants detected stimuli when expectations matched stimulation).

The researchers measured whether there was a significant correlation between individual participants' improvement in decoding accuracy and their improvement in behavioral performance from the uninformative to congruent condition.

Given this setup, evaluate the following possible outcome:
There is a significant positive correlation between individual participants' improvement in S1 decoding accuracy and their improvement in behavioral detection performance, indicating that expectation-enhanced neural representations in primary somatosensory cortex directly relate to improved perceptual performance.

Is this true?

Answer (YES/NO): YES